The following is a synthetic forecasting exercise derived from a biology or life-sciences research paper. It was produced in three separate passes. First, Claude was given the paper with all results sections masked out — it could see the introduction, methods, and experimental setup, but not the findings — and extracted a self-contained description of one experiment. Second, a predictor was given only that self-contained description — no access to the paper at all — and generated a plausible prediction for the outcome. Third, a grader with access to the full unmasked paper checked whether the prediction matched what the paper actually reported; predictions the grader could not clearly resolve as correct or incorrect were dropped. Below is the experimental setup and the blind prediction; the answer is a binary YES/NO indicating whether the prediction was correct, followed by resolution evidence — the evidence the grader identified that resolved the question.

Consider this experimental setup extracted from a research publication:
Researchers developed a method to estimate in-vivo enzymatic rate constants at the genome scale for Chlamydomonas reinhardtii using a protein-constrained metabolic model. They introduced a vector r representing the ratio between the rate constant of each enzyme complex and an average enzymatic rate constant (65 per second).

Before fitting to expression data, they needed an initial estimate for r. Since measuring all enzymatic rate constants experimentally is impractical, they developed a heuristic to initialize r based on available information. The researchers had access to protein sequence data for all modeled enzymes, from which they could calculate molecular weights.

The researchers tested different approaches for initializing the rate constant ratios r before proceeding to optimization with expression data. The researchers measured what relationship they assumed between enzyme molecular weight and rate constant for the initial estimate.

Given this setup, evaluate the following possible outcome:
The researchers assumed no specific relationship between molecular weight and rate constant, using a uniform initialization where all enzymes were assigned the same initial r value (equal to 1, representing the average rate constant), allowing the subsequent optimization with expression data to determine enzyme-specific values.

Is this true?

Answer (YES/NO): NO